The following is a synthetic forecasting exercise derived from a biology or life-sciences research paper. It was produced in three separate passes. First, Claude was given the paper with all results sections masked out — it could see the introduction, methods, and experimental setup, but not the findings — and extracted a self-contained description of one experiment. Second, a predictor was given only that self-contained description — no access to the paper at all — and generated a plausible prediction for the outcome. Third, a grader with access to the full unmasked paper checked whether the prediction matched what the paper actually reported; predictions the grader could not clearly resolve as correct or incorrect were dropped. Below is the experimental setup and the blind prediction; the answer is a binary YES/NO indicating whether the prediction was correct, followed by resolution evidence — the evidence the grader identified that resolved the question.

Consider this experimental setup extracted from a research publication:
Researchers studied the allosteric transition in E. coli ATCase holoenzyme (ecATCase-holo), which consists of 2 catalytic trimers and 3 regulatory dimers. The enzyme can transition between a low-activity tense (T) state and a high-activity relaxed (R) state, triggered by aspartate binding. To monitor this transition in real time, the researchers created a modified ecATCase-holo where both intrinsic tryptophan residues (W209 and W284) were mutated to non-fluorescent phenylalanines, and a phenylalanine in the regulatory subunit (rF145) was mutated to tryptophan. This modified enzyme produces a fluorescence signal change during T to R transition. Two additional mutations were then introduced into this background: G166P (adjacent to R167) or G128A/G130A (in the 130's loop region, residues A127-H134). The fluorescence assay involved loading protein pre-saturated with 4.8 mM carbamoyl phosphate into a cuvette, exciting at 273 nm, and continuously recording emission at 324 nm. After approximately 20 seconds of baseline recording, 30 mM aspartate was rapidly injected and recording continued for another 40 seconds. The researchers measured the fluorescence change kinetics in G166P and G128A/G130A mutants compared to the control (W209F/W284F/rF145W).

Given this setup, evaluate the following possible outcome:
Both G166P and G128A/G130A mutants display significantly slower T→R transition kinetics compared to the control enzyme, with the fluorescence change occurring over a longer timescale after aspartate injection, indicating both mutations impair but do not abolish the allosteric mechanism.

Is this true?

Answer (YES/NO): NO